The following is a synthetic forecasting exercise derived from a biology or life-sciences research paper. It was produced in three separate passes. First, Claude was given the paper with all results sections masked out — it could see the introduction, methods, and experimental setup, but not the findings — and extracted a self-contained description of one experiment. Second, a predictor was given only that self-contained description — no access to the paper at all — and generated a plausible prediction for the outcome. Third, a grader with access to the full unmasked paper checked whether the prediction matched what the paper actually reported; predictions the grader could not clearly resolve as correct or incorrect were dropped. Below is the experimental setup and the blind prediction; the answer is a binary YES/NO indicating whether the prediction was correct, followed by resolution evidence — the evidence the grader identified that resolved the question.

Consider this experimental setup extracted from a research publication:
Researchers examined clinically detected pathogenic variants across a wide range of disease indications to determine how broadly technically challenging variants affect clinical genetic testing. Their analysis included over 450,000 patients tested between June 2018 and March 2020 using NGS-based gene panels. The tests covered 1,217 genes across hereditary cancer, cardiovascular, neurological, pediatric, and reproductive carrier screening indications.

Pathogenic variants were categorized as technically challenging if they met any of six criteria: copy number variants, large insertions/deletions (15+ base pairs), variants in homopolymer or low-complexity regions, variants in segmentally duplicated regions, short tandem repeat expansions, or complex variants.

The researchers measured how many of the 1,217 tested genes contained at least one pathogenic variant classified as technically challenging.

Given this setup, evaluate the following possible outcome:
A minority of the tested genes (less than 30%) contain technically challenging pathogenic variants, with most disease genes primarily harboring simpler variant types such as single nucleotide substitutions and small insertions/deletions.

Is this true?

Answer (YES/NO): NO